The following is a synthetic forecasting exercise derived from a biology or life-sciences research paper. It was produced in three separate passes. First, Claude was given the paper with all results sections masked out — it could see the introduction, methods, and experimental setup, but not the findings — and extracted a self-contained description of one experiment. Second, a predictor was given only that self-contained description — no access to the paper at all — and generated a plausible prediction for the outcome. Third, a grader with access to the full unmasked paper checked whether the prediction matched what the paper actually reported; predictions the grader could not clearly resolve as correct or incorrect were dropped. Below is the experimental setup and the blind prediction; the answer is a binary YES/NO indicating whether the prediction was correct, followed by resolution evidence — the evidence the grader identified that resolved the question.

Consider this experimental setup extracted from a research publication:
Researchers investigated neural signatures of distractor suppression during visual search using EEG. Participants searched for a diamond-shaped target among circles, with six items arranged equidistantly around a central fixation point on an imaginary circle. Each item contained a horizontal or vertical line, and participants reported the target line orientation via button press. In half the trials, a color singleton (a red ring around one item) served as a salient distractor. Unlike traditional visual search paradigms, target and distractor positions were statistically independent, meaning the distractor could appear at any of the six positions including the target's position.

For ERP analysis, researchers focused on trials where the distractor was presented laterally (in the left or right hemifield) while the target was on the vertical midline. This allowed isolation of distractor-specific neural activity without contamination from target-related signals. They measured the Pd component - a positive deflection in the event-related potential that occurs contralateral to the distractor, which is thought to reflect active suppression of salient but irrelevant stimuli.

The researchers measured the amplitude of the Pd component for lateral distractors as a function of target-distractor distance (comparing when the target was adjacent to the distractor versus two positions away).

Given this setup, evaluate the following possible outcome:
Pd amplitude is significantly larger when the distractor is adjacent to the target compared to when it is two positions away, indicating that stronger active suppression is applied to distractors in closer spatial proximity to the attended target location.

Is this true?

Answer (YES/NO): YES